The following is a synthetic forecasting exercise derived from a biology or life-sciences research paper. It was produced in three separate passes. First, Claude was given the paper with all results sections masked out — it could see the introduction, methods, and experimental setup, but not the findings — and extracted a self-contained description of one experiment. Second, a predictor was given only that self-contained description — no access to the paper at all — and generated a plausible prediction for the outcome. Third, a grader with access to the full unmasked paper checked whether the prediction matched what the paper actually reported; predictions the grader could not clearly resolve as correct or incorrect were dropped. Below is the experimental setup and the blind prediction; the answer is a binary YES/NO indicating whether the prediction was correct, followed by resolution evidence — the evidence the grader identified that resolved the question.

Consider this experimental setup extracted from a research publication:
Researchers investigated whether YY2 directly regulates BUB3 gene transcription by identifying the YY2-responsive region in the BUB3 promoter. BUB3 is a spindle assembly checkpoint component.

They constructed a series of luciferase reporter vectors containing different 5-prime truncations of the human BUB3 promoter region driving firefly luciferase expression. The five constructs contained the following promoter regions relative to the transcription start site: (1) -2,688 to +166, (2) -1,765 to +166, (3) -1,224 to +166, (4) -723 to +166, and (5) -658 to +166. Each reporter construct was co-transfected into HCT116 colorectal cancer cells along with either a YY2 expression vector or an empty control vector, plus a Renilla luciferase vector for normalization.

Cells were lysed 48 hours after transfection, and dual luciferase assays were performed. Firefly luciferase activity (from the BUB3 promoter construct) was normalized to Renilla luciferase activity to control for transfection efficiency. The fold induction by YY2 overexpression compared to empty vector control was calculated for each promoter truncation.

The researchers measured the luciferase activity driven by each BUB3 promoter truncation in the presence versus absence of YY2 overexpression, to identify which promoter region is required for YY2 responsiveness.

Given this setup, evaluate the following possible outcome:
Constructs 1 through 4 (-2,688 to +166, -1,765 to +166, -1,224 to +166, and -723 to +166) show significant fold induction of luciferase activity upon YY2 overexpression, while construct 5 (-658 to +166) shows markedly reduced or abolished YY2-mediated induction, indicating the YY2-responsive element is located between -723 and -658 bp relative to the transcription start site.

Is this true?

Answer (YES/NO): YES